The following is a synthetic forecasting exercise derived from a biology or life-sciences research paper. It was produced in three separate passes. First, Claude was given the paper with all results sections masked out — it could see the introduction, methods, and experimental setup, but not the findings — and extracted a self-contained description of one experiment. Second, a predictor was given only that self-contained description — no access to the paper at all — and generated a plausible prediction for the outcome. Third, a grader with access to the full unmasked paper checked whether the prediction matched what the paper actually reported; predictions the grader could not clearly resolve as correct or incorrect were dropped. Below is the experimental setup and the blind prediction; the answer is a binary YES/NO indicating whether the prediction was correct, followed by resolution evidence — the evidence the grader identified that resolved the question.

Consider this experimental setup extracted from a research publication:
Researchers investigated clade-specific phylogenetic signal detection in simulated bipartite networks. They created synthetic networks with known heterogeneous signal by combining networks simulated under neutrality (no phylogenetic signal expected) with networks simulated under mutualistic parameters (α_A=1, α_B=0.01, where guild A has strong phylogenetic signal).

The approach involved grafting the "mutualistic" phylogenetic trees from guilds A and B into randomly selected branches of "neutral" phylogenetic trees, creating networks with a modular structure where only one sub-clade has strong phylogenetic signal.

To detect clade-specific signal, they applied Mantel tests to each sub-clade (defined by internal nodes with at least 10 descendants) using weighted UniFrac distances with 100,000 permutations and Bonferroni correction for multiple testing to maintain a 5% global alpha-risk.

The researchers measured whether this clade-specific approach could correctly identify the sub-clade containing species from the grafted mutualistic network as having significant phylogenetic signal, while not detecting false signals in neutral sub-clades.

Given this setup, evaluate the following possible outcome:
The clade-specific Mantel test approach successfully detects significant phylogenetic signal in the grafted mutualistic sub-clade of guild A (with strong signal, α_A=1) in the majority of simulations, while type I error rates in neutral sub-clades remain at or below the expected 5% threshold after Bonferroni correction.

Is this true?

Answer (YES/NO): YES